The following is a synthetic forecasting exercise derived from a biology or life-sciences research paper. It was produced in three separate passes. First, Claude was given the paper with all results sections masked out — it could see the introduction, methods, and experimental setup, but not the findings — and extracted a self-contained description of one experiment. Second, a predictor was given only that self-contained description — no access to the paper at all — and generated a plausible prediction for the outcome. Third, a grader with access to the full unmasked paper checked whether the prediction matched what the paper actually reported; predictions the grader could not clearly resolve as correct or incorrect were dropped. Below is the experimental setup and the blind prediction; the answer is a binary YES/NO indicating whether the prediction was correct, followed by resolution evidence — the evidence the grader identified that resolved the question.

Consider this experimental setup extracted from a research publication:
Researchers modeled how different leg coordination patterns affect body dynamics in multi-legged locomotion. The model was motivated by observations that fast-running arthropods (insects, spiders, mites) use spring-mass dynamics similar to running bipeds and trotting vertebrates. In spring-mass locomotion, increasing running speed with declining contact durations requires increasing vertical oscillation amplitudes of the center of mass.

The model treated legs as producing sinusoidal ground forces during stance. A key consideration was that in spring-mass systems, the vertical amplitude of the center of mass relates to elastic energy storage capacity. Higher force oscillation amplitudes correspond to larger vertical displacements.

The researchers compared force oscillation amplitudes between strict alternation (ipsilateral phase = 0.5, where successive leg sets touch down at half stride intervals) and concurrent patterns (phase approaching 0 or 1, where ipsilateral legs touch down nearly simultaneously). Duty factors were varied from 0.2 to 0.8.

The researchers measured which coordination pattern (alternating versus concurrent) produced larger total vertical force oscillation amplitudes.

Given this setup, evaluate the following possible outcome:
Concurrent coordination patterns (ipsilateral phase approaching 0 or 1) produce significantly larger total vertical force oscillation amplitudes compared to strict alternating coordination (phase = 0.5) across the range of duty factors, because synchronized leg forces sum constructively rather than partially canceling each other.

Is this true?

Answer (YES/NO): NO